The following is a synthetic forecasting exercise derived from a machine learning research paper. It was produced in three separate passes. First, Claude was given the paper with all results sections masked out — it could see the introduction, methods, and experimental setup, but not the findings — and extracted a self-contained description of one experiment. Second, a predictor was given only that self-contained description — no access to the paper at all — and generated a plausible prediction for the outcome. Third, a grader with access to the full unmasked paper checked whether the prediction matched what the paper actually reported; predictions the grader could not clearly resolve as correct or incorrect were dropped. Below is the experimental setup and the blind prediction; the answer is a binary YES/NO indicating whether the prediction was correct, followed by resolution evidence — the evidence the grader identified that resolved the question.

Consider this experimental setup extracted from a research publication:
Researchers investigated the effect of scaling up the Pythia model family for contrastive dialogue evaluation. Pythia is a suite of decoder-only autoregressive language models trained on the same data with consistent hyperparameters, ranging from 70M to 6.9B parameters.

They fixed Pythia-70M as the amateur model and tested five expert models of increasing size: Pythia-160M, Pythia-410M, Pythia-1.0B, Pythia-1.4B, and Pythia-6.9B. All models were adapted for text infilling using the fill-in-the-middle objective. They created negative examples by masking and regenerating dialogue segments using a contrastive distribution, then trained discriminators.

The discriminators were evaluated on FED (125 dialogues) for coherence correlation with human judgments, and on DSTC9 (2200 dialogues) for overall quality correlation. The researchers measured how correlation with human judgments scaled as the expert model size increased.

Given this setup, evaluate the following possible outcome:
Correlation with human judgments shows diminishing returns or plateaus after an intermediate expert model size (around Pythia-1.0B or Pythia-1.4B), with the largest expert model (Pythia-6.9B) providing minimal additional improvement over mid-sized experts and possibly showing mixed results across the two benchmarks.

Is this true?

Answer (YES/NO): NO